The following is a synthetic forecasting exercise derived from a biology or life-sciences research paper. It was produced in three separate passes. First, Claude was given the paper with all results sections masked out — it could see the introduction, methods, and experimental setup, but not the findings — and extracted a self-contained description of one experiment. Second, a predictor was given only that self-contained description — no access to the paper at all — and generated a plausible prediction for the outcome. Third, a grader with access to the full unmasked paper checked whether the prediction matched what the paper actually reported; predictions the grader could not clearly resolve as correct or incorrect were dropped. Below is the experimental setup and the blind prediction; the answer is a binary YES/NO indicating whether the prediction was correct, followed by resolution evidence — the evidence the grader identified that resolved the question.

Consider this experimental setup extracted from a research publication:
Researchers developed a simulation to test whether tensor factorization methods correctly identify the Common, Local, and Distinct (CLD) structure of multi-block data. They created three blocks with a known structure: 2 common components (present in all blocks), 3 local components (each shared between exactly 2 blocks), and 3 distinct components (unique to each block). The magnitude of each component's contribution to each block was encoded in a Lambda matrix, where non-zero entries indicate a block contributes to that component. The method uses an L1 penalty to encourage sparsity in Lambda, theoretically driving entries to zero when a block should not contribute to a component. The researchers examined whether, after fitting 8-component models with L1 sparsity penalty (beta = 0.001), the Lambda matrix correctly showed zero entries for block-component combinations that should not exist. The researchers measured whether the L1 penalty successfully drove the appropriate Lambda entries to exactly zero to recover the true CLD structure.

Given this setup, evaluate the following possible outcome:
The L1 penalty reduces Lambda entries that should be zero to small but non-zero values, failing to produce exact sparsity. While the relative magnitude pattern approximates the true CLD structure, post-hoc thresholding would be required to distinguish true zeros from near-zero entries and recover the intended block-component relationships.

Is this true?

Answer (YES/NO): YES